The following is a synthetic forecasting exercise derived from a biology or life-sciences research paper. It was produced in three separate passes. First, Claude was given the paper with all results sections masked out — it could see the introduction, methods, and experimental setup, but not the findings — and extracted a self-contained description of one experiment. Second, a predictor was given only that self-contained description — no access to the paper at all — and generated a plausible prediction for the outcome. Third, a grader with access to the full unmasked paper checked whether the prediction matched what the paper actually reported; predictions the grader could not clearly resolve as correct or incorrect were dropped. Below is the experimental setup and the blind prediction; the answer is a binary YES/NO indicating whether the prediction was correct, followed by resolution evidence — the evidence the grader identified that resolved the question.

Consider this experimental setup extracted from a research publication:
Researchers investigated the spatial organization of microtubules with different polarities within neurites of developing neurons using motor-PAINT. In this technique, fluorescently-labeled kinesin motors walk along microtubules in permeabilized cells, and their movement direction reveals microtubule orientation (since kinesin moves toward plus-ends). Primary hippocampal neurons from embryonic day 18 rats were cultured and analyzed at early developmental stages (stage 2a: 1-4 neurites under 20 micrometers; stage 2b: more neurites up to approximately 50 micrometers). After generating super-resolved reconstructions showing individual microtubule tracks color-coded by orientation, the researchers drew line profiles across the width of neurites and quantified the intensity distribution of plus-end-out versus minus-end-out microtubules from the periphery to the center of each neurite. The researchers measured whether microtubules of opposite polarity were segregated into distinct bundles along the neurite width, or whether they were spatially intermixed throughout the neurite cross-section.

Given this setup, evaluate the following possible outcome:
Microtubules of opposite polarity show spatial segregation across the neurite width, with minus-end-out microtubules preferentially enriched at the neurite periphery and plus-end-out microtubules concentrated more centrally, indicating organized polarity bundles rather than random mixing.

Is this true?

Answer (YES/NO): NO